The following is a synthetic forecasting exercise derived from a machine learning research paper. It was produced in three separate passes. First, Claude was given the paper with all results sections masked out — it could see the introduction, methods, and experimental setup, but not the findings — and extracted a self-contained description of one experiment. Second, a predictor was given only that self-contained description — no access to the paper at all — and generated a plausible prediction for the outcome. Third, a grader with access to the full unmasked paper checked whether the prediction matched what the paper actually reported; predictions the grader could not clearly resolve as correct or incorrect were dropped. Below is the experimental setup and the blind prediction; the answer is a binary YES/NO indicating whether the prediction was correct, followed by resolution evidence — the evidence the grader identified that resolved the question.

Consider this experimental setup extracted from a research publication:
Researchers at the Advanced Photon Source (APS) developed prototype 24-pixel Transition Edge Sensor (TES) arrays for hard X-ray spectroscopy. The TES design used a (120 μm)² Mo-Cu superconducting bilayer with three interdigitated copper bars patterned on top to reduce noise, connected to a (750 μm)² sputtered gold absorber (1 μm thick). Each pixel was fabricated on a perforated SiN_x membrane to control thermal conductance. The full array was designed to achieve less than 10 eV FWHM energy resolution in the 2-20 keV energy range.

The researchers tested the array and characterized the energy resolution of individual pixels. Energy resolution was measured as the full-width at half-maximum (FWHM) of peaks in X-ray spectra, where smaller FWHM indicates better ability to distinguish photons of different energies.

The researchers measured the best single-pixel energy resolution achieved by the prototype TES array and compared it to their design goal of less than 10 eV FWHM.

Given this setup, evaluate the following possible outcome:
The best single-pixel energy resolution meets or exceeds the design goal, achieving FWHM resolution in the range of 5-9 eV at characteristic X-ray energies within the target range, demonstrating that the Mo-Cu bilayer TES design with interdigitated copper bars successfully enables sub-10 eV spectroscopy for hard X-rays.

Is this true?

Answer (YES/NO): NO